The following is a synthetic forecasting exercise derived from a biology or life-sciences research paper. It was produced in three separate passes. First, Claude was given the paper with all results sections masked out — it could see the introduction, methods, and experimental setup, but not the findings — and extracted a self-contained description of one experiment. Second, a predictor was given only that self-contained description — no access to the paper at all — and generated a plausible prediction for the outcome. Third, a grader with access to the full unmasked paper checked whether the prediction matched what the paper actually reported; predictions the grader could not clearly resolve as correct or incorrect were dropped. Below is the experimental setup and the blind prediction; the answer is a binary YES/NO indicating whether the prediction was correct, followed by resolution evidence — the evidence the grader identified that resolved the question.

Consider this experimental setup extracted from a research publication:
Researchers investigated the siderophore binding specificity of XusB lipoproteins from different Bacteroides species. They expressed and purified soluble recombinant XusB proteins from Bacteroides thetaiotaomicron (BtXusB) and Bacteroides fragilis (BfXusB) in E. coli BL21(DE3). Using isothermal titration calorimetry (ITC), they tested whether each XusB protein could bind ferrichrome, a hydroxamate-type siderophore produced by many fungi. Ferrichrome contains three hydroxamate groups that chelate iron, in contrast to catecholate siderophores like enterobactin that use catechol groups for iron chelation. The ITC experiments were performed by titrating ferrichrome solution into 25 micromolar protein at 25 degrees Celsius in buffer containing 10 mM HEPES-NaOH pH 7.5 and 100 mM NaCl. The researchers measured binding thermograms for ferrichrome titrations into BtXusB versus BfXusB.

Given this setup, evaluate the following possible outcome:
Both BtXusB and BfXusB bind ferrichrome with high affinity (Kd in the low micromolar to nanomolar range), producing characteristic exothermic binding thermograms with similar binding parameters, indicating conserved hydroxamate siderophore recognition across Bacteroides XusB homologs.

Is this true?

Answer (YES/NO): NO